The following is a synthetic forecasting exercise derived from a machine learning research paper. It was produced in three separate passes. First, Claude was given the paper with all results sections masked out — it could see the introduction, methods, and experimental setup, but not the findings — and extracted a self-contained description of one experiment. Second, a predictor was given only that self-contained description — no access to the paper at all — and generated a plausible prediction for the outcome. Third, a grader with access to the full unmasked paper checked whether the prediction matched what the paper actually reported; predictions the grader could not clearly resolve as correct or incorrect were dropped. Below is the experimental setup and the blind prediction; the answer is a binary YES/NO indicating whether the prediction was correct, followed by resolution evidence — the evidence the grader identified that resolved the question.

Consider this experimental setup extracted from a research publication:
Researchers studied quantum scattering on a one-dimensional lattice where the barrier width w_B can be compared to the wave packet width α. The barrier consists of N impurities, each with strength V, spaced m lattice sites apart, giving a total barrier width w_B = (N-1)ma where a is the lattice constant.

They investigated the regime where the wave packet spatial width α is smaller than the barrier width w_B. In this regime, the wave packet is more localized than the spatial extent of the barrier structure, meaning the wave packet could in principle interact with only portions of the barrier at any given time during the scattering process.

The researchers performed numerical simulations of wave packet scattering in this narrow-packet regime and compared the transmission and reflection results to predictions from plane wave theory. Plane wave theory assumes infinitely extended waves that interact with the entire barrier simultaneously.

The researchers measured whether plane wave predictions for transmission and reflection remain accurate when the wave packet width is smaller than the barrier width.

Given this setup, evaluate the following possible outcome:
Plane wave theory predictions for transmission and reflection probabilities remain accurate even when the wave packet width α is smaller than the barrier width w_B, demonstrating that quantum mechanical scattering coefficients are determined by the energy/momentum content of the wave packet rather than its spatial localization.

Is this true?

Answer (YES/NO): NO